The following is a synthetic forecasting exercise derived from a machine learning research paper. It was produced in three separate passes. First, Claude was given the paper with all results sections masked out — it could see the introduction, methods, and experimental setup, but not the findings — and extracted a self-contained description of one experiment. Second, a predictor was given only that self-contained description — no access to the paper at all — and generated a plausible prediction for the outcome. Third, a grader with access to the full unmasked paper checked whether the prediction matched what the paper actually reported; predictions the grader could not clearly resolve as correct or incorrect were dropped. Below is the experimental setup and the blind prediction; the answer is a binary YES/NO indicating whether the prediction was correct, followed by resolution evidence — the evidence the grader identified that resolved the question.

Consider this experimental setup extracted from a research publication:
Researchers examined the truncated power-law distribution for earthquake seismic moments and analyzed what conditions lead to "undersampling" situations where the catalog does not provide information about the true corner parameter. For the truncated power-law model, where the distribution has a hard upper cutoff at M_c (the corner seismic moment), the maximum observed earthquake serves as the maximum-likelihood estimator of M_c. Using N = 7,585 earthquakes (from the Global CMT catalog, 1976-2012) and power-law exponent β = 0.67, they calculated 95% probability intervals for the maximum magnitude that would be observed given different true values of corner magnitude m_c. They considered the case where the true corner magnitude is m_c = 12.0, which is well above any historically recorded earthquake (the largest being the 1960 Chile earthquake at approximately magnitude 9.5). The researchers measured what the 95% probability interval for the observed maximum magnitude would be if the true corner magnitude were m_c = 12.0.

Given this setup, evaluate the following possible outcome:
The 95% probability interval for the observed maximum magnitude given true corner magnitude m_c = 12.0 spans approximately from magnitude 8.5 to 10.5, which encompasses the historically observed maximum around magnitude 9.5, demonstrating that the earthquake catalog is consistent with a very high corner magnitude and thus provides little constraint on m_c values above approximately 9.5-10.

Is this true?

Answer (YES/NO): NO